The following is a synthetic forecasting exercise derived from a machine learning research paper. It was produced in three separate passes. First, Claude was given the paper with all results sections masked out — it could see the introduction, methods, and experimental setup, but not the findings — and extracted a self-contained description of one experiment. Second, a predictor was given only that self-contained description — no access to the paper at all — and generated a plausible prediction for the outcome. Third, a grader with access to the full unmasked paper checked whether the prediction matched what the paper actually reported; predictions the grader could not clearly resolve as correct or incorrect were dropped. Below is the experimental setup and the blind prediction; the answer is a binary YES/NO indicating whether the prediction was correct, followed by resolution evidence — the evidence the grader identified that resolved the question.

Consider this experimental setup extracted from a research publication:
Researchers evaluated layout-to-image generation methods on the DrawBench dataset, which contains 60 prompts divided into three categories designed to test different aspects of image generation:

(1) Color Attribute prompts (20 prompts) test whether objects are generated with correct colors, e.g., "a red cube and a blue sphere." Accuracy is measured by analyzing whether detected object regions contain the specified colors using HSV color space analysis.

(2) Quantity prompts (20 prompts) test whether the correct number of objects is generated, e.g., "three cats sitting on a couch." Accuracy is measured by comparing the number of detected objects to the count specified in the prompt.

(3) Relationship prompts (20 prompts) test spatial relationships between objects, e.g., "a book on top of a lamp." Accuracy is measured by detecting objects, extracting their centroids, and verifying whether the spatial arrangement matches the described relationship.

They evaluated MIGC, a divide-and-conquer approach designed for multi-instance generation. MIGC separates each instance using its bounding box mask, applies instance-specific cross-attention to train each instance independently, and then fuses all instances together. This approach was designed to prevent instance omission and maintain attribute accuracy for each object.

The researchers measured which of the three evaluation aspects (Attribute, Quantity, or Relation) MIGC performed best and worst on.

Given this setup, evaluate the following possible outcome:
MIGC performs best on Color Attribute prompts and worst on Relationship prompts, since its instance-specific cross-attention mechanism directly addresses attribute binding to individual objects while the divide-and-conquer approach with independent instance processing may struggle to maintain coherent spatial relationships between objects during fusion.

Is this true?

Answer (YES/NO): YES